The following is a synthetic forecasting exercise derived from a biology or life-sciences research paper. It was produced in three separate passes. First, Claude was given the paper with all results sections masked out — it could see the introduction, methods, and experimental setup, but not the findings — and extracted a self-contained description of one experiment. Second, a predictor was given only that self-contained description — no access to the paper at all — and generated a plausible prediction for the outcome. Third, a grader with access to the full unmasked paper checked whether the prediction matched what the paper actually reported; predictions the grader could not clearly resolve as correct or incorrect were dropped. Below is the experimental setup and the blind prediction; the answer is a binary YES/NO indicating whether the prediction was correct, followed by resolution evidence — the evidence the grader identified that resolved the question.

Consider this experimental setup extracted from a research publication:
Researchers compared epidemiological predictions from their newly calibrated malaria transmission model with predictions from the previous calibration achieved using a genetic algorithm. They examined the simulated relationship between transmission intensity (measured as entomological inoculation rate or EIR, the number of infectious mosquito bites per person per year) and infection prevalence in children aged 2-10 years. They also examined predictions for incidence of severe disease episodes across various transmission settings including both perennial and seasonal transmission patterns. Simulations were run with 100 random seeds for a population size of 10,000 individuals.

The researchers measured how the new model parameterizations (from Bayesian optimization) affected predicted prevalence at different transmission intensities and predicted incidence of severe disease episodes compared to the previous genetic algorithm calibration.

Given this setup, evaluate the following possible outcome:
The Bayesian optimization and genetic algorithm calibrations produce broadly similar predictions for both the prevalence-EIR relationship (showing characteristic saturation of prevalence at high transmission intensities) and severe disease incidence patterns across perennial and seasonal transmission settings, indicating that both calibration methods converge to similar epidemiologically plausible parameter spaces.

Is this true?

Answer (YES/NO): NO